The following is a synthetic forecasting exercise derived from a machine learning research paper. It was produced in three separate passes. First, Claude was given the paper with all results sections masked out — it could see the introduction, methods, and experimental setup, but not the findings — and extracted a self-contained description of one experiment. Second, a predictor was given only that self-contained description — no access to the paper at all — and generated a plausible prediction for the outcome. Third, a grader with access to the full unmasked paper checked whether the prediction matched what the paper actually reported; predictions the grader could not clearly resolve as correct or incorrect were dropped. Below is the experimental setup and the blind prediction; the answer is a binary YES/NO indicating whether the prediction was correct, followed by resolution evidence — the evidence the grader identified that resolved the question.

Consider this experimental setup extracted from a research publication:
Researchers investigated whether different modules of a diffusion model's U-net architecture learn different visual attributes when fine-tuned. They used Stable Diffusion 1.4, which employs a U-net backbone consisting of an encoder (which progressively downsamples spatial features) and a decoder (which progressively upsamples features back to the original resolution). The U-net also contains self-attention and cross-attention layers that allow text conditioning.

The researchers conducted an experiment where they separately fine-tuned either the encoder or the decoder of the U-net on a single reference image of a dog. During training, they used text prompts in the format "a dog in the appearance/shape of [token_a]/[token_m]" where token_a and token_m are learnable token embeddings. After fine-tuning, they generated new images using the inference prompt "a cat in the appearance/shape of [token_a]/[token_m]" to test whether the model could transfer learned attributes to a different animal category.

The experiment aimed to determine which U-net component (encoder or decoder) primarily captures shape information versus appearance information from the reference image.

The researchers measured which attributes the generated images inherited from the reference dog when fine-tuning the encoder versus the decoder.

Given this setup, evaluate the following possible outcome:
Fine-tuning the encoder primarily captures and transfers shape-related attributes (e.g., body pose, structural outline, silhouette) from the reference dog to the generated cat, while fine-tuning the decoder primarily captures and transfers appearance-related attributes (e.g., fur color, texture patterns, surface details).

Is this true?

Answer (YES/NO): YES